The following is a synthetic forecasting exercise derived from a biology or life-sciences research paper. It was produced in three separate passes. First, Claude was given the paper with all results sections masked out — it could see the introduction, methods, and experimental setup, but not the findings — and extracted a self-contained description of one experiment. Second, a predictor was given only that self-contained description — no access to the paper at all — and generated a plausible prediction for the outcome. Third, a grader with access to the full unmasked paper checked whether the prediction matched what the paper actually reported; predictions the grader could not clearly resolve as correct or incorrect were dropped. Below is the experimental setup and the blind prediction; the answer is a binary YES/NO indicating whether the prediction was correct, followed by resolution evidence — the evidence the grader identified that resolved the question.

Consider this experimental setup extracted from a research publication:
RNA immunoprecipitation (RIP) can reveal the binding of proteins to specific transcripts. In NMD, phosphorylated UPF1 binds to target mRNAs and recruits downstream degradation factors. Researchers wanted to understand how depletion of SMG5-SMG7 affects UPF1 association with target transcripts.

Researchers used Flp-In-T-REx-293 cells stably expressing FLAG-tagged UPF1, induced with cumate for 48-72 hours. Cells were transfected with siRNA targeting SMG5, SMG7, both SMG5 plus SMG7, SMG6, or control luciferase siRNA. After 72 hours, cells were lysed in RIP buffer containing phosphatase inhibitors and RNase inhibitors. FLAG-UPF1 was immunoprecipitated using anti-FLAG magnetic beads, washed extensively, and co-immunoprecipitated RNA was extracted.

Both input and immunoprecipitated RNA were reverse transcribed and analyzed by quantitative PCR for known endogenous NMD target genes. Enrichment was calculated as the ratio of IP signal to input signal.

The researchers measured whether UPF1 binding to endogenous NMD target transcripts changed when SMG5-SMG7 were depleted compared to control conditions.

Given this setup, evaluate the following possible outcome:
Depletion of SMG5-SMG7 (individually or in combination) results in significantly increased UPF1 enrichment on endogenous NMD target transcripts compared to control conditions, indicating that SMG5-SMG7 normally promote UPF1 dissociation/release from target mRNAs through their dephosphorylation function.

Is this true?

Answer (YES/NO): NO